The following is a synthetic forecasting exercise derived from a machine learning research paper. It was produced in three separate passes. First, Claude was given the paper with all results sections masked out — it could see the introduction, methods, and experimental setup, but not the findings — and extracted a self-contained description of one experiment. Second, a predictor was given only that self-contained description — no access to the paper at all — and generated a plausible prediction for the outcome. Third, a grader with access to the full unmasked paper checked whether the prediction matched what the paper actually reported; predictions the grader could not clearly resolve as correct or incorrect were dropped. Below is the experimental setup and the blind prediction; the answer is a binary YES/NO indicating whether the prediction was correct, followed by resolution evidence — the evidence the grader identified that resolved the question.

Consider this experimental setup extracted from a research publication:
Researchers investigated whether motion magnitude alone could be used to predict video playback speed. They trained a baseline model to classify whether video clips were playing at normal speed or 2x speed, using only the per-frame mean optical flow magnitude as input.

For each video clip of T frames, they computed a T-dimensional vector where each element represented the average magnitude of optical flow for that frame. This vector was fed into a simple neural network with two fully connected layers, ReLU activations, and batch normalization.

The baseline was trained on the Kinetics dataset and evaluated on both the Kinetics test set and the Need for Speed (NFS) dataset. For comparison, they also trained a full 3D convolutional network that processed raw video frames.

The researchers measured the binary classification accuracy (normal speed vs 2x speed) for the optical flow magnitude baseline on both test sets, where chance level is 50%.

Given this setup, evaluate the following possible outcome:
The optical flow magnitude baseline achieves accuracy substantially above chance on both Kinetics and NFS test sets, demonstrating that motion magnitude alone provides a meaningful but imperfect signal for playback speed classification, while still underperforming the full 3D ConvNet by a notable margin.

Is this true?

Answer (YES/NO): NO